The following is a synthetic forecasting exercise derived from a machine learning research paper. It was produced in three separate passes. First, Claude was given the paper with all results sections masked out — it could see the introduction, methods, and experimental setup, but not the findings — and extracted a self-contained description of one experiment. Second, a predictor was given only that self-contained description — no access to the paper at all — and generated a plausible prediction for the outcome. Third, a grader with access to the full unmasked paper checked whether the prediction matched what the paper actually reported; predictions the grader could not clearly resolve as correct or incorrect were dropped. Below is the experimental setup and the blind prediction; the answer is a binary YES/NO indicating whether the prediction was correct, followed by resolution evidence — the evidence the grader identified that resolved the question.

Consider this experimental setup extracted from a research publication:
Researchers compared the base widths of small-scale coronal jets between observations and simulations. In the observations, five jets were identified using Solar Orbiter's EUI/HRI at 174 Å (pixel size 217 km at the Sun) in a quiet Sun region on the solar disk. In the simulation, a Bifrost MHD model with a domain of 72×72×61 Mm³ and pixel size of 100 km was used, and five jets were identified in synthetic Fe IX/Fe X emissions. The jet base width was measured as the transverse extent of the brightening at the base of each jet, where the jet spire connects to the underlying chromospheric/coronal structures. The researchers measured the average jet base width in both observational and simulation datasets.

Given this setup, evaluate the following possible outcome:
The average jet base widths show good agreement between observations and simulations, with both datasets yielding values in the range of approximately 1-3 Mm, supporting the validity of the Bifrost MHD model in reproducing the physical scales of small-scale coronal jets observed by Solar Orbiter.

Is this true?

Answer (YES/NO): NO